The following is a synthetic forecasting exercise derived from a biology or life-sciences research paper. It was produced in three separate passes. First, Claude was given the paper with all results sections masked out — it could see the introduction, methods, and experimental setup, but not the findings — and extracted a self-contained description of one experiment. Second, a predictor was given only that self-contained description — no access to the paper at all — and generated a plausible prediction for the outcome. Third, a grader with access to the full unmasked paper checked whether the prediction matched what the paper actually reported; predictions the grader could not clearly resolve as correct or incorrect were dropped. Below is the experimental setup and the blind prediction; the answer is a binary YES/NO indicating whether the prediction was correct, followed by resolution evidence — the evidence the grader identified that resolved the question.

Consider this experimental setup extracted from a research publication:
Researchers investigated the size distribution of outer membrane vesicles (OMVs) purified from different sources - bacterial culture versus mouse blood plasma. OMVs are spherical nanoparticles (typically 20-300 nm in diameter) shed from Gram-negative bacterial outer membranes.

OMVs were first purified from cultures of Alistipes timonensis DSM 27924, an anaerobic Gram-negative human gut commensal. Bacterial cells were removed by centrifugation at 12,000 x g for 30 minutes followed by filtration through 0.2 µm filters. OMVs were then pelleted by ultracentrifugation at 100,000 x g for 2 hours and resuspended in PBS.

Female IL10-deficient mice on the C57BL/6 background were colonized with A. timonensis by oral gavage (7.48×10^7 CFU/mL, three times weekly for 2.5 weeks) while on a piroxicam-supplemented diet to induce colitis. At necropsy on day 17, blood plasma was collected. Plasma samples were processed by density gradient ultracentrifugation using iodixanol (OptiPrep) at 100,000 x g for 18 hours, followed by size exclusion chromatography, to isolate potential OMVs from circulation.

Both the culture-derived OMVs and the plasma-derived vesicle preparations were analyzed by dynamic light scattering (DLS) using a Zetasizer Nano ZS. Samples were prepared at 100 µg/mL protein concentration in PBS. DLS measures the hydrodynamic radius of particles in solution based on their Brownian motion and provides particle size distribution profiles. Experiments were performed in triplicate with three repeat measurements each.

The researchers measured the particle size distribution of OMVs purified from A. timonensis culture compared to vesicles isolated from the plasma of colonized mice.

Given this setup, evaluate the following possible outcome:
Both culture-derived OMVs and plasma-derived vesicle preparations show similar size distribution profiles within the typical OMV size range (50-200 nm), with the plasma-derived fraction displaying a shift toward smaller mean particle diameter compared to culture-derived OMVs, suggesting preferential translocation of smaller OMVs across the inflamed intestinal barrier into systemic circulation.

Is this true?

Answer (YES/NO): NO